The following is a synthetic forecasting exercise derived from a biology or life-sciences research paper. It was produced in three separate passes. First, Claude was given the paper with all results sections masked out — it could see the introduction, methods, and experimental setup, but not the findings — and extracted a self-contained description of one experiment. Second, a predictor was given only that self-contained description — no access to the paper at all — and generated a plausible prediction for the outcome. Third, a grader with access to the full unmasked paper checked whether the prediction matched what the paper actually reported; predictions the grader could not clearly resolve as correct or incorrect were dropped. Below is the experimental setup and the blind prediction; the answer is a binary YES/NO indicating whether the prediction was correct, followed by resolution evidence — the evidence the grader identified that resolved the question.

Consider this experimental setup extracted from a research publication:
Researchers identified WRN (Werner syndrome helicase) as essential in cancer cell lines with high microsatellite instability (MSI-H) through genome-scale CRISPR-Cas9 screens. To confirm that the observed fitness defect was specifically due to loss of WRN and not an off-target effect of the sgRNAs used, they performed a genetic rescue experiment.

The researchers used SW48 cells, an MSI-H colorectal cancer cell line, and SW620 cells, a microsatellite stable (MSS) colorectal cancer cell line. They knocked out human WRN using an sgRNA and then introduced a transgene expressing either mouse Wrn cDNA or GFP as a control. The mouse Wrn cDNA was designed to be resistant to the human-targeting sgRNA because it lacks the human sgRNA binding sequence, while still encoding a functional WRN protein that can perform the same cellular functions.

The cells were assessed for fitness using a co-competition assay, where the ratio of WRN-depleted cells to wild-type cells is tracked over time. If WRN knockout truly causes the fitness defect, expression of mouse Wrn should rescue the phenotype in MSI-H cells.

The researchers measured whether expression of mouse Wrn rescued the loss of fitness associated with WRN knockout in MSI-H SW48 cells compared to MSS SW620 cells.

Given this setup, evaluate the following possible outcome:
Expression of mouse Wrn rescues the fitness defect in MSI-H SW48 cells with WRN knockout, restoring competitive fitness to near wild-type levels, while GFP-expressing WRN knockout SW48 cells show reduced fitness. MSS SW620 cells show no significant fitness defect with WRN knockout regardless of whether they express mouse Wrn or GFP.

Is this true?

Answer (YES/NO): YES